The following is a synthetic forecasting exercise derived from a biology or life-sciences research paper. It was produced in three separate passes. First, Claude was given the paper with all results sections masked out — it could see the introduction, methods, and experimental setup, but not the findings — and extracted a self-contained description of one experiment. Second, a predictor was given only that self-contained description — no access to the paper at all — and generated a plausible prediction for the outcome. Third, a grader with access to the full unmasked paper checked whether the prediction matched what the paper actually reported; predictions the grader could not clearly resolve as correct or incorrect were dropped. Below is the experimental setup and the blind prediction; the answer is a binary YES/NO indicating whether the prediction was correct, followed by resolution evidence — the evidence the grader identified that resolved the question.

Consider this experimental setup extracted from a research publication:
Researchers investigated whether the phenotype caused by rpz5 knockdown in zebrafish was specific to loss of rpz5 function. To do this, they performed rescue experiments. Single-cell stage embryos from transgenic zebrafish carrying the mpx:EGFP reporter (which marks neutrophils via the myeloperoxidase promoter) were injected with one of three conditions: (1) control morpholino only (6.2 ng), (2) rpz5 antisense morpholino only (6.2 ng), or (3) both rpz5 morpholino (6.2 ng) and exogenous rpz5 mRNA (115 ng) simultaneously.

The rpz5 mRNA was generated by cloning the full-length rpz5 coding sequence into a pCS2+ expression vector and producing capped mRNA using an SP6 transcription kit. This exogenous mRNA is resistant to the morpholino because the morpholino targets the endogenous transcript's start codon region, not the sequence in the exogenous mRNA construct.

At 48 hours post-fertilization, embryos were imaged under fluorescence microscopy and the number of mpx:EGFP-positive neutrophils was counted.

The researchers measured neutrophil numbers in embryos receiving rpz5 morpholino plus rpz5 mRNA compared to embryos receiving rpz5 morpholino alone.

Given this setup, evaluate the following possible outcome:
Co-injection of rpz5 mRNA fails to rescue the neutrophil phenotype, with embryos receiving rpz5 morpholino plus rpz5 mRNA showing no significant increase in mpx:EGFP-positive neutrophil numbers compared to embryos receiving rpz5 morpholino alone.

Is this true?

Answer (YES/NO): NO